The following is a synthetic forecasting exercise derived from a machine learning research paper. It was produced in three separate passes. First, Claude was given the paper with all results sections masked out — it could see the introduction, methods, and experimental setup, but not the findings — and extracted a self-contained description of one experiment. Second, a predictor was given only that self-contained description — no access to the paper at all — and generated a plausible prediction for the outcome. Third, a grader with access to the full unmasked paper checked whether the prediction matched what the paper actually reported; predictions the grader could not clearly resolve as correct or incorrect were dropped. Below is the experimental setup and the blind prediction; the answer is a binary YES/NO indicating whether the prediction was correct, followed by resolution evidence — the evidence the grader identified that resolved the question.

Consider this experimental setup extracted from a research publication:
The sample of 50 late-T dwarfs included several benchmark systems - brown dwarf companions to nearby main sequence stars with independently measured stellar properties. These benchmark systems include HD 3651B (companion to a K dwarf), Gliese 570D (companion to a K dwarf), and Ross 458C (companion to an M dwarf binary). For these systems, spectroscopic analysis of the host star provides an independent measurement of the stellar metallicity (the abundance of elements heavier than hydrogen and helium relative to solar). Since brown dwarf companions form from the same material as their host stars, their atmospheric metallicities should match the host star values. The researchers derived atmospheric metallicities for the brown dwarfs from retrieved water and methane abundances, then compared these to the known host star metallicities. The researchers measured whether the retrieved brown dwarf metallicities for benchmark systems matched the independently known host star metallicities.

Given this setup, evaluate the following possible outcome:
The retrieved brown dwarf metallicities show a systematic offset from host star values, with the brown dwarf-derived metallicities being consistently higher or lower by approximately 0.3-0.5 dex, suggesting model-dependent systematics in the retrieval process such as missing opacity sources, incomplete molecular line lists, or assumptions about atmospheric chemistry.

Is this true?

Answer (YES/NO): NO